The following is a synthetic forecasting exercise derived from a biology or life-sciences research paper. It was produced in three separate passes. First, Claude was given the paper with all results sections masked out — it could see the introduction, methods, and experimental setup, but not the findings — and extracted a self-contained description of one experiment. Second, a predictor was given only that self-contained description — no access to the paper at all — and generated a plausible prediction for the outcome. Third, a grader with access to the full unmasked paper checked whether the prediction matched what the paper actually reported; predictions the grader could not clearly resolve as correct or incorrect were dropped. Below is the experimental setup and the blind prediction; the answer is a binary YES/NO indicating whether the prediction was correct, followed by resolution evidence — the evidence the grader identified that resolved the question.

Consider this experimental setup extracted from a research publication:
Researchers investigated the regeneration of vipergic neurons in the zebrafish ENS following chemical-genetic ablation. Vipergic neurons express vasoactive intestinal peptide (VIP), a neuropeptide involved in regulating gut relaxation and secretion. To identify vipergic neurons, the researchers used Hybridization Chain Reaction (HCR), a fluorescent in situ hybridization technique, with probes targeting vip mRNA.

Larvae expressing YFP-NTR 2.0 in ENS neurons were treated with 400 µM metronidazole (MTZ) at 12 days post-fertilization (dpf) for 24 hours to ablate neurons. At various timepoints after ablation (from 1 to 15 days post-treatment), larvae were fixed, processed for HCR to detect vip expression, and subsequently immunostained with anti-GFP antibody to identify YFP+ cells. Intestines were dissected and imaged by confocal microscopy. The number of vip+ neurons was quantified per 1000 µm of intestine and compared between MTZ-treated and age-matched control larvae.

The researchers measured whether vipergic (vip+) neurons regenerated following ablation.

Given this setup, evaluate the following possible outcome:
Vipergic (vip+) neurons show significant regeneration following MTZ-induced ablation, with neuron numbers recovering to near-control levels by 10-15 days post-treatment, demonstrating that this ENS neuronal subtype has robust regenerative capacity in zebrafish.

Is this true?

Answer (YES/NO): YES